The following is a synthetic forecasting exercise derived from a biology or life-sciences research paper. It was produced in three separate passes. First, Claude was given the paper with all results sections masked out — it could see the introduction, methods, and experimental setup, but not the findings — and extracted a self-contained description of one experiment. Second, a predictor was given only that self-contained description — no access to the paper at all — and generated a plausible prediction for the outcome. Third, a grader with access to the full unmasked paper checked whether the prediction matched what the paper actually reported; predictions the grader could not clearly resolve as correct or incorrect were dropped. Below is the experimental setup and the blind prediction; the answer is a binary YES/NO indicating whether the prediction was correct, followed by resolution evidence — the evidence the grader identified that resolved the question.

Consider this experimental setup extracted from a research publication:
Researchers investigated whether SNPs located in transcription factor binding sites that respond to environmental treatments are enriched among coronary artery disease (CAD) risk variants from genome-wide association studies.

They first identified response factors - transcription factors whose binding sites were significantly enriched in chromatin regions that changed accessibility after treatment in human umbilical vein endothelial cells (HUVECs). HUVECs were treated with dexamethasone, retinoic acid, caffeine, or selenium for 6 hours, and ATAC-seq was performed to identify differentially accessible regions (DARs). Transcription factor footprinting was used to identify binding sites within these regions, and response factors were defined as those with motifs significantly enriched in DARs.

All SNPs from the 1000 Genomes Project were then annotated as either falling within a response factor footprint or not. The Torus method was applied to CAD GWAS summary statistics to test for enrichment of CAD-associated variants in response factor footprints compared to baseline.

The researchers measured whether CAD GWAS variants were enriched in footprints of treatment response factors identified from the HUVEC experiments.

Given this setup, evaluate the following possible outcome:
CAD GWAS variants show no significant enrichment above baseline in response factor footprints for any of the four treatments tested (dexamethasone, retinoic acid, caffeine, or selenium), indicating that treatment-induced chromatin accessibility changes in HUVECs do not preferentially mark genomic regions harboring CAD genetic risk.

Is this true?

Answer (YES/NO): NO